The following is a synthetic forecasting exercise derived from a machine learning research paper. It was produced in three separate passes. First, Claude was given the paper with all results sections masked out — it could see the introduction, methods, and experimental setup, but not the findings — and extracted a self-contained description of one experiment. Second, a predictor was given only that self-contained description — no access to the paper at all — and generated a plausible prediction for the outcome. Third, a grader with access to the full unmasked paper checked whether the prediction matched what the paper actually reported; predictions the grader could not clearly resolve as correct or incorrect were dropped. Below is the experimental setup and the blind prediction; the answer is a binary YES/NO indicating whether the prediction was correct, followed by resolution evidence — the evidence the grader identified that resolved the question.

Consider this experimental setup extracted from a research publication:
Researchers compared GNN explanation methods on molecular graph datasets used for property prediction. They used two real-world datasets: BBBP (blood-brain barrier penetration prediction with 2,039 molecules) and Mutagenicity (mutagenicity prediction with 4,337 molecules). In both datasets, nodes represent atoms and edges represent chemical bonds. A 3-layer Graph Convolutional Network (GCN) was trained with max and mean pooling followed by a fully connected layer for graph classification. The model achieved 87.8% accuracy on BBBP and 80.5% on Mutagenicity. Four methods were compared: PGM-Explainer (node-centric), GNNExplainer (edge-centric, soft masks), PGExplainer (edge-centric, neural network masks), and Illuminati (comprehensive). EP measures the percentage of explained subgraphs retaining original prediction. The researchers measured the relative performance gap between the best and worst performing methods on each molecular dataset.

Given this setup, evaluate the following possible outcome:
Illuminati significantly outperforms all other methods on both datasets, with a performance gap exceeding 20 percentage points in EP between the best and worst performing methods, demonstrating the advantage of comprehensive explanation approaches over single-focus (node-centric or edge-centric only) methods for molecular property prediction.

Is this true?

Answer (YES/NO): NO